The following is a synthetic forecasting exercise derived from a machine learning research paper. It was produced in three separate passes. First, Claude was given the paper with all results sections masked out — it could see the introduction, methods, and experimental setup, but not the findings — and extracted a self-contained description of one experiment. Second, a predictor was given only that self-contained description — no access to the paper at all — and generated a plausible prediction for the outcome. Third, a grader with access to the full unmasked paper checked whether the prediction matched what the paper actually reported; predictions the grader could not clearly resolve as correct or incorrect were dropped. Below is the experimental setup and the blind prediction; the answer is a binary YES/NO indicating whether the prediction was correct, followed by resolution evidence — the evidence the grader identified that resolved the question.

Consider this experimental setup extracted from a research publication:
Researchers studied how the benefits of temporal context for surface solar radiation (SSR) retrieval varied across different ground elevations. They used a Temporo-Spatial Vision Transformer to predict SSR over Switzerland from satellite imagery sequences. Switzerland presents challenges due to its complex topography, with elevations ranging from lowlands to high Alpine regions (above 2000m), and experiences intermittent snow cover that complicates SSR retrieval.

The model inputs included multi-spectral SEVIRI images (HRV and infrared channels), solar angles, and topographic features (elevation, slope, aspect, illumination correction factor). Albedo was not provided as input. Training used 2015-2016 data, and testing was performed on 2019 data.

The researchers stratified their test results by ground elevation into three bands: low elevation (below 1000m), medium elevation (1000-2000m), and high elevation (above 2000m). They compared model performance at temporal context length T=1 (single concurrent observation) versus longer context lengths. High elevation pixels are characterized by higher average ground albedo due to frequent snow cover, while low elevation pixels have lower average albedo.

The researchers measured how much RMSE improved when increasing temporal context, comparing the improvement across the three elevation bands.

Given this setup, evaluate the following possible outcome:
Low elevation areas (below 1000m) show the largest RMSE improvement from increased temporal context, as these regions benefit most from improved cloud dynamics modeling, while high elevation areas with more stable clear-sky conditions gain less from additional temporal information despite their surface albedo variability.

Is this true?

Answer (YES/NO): NO